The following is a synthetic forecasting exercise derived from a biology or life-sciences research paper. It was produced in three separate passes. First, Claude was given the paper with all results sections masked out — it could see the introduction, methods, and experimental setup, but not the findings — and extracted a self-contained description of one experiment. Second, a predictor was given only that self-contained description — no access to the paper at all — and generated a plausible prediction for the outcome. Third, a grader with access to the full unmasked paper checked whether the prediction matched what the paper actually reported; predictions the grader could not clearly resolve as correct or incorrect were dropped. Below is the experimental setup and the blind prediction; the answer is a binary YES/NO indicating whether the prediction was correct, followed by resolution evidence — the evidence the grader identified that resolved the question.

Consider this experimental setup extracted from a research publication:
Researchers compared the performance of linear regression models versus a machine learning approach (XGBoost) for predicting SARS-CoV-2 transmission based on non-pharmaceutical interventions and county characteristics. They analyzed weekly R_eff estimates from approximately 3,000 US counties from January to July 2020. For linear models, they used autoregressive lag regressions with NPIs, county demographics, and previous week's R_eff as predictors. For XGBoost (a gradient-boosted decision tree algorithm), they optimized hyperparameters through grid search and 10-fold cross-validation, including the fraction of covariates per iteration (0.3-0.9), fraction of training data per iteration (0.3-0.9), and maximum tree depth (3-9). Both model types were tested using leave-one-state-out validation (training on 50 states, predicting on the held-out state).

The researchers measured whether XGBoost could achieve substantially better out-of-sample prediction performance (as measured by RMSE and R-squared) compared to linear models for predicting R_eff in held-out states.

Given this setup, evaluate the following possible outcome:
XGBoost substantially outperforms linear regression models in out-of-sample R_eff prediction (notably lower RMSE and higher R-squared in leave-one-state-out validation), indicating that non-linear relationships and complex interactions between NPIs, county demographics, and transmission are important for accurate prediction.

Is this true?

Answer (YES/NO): NO